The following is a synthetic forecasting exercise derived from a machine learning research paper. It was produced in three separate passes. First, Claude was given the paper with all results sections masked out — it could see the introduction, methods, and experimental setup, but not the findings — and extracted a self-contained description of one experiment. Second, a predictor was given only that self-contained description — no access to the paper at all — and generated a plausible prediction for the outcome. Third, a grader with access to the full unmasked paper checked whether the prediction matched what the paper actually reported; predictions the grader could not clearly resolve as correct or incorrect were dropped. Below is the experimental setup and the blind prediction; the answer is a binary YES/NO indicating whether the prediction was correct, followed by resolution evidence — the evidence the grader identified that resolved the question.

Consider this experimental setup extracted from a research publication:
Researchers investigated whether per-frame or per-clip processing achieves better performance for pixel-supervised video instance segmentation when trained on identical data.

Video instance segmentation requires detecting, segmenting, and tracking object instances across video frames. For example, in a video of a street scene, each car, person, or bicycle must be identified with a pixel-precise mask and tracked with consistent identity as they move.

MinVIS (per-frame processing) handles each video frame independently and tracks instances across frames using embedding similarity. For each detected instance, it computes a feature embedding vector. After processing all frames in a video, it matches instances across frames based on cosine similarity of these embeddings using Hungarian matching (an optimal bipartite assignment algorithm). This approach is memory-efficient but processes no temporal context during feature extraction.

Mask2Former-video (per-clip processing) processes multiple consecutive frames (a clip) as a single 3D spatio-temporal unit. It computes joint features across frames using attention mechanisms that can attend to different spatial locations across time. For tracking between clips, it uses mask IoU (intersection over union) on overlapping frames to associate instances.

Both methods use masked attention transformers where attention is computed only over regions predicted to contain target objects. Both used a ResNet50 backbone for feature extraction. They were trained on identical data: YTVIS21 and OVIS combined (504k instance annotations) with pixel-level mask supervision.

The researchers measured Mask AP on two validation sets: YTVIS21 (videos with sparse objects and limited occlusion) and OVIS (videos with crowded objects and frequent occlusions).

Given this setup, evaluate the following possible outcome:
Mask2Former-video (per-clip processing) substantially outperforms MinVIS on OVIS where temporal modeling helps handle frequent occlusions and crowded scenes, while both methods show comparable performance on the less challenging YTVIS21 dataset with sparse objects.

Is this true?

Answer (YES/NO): NO